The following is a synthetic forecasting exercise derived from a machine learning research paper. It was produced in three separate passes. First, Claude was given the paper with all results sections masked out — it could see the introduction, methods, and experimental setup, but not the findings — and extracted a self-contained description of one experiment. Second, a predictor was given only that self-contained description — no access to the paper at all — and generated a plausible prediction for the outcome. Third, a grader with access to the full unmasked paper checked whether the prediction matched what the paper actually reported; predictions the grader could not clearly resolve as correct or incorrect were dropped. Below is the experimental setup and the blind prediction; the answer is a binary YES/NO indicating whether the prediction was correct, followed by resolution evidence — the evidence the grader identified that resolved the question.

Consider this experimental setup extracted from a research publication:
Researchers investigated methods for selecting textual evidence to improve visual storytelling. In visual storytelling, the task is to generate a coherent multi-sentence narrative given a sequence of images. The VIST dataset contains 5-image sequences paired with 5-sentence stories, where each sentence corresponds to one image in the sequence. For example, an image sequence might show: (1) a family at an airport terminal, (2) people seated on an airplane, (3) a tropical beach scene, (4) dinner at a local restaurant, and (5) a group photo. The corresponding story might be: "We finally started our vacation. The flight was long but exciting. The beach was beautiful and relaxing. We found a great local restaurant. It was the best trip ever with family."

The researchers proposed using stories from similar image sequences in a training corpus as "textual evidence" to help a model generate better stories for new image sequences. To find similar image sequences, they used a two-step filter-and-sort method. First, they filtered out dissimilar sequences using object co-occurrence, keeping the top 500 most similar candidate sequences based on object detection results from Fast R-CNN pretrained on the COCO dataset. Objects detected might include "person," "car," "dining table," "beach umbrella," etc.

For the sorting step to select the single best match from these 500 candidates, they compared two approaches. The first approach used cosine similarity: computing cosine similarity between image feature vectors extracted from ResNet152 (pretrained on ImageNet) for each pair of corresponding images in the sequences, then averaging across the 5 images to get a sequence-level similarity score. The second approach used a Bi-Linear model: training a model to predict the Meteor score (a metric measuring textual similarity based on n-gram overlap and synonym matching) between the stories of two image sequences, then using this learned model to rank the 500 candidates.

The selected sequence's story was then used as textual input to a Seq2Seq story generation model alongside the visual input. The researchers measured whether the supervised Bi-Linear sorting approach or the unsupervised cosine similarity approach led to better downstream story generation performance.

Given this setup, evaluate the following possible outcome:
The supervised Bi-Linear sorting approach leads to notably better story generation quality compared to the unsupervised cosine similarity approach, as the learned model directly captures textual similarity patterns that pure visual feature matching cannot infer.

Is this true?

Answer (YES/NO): NO